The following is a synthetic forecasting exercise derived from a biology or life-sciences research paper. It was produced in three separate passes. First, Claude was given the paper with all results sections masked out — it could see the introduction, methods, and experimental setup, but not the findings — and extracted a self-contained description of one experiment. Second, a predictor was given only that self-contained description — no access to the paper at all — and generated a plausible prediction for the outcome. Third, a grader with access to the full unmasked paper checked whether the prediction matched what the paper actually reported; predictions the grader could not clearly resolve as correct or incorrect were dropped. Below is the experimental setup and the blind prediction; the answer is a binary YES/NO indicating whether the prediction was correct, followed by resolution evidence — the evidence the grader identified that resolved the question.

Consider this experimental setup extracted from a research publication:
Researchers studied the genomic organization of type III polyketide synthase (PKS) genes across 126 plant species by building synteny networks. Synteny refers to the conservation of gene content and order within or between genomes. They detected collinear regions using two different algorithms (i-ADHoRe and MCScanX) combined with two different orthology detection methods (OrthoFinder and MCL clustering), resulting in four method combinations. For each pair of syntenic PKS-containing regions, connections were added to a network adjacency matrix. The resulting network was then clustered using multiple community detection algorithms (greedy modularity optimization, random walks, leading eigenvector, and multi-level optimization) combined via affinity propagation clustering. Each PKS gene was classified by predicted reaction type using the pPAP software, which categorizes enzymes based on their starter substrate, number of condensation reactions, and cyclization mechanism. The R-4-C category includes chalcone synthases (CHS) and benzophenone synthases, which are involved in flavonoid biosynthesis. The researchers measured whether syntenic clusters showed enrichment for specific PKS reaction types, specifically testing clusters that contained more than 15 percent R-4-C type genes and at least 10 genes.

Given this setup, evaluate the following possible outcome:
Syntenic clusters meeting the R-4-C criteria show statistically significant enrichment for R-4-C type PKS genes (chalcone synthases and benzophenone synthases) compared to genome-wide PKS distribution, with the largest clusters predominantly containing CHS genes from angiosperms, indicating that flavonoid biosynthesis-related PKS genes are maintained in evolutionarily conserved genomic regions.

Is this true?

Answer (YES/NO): YES